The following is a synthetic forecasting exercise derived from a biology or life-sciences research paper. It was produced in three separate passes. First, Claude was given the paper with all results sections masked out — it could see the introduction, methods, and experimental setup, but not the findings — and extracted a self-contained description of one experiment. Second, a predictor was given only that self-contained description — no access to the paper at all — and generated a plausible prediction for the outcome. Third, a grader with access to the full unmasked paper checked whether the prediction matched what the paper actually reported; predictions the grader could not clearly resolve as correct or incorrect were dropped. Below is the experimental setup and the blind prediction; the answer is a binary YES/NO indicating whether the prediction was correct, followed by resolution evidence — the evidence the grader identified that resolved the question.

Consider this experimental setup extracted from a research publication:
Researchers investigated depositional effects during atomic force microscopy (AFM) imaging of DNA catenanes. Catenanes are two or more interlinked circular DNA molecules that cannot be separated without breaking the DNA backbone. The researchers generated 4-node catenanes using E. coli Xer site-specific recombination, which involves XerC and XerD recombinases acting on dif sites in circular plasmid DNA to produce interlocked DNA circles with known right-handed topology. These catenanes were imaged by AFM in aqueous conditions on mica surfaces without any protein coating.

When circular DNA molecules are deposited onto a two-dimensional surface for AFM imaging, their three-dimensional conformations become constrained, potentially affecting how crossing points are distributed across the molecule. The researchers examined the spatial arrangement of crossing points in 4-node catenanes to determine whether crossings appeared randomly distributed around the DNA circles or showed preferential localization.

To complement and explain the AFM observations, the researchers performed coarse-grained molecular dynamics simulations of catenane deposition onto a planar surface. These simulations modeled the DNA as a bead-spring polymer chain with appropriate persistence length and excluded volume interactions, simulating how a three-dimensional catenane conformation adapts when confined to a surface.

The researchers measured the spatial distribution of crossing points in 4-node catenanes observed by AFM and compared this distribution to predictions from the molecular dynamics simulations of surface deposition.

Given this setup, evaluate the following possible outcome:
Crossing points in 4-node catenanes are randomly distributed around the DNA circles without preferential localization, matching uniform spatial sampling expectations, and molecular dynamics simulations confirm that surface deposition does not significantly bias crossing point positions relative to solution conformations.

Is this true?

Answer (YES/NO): NO